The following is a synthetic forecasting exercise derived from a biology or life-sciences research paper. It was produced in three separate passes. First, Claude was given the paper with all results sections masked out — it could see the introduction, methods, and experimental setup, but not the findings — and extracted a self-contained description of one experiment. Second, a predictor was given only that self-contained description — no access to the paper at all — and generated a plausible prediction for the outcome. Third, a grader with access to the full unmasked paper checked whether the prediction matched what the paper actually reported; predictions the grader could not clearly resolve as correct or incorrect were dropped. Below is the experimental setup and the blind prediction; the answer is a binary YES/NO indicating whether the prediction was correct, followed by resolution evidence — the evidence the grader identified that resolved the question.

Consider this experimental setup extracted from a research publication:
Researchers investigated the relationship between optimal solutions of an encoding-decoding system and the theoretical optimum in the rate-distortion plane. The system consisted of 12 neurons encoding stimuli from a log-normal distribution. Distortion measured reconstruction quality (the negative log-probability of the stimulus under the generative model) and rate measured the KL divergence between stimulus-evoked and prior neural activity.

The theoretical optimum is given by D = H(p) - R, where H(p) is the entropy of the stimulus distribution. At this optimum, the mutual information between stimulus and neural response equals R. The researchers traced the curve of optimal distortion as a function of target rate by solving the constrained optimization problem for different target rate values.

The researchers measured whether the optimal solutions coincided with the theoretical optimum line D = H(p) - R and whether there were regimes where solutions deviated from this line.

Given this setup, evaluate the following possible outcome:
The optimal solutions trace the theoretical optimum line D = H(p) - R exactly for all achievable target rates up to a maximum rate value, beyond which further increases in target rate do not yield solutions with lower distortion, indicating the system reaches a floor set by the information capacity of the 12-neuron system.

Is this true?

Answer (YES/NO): NO